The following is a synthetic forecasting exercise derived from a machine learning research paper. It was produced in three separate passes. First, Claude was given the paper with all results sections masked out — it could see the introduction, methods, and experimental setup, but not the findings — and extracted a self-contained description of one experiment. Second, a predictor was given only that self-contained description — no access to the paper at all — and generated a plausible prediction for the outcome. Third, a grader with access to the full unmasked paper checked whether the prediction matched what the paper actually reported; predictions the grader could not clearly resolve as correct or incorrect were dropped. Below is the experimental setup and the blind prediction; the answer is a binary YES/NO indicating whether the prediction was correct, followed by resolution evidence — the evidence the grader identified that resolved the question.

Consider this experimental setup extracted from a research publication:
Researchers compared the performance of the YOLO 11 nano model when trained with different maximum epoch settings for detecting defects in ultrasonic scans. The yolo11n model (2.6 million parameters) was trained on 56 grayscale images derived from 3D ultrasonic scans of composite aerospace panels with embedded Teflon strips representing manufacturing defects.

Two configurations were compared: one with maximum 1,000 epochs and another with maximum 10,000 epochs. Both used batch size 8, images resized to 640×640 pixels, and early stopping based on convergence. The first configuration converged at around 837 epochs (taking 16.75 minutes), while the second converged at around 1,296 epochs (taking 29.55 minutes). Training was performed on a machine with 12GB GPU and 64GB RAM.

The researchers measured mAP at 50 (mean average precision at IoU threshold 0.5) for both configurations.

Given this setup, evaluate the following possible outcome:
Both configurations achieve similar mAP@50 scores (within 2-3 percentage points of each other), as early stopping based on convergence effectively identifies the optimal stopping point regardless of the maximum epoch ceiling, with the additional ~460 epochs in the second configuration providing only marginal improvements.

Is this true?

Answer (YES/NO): NO